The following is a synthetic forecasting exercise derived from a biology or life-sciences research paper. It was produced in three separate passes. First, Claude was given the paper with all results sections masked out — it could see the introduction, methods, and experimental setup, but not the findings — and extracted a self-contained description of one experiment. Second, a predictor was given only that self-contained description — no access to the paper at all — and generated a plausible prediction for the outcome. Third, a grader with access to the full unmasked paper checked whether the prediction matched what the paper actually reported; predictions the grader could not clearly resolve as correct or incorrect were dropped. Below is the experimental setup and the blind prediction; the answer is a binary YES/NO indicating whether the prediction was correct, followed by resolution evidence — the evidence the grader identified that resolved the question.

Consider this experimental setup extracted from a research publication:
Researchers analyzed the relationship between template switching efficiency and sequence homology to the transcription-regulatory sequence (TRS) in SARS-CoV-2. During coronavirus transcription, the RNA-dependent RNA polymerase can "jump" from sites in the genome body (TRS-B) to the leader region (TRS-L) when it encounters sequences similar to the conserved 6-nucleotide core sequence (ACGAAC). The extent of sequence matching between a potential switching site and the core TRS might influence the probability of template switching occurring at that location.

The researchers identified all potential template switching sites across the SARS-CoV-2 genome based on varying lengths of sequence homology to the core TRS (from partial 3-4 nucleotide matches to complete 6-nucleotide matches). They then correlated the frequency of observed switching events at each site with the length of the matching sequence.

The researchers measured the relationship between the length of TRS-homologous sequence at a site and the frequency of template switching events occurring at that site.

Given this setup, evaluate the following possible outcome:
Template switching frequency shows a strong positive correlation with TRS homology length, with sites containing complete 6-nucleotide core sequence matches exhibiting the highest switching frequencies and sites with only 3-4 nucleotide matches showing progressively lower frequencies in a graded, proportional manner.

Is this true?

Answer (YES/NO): NO